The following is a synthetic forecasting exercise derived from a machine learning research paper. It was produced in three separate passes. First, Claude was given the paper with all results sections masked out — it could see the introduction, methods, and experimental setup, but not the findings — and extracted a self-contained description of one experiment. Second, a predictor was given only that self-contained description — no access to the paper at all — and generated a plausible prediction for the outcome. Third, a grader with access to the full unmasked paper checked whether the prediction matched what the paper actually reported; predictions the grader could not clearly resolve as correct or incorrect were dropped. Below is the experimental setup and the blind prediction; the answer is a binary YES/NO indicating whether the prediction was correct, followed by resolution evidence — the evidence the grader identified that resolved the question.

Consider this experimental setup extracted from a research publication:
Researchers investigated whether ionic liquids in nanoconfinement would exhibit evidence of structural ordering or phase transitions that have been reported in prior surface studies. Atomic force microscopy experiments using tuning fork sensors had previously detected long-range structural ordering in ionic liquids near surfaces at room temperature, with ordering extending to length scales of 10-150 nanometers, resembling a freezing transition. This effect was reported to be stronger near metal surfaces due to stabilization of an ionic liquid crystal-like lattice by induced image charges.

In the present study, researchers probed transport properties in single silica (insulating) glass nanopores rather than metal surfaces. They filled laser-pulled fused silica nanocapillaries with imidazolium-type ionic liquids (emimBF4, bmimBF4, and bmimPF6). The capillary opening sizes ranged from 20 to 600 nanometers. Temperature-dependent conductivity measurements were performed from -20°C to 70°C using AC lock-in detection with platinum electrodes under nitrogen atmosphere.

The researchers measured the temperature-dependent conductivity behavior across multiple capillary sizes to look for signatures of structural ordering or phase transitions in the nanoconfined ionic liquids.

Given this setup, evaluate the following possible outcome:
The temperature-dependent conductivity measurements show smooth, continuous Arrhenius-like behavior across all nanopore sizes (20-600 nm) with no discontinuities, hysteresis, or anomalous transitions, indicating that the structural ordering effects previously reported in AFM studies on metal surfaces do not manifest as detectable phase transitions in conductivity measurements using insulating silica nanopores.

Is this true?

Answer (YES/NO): YES